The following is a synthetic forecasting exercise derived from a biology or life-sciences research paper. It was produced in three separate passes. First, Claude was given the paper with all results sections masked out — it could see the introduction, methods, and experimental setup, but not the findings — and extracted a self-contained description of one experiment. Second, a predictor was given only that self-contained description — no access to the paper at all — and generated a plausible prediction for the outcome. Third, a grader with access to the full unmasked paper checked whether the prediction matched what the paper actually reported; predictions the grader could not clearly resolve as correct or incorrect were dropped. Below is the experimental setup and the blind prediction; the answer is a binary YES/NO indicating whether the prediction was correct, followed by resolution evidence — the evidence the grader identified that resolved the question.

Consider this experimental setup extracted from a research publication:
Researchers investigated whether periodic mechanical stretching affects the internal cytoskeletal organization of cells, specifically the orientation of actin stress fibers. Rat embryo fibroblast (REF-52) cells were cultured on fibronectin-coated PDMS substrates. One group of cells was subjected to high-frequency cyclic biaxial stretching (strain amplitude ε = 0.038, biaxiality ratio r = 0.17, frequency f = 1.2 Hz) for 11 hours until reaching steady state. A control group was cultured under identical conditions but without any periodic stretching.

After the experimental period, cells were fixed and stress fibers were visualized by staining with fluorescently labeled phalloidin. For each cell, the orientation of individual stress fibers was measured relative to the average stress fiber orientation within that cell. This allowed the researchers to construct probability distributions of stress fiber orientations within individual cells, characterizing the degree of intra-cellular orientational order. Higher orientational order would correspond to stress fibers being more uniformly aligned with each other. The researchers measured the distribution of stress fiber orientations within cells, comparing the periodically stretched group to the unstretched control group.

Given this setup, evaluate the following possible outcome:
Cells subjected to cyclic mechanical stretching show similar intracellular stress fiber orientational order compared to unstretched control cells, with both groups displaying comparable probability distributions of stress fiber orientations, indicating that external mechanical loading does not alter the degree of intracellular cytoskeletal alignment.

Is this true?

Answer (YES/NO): NO